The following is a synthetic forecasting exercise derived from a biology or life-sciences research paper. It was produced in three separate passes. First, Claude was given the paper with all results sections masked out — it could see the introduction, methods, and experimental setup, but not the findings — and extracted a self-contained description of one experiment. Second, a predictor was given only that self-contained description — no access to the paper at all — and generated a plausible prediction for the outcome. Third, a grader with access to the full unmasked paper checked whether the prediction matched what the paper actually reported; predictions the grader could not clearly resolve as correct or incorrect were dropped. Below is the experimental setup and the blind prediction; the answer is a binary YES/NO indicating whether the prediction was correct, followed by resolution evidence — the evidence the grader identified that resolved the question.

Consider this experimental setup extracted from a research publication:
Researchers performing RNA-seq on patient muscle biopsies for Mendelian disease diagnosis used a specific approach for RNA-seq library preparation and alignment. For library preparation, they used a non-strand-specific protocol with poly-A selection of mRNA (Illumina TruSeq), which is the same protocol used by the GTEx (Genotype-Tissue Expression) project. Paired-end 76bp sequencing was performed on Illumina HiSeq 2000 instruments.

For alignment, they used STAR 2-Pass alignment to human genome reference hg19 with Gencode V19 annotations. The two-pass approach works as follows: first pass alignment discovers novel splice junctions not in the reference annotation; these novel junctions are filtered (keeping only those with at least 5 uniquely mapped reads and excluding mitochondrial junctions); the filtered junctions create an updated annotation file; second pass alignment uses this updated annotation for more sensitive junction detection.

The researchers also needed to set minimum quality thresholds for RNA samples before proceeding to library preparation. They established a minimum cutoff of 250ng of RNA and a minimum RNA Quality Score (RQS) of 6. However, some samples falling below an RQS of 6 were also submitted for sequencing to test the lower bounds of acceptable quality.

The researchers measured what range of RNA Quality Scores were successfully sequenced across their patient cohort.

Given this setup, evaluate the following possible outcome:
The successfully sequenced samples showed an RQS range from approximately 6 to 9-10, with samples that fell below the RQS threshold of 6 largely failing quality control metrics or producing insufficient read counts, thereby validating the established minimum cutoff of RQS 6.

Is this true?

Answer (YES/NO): NO